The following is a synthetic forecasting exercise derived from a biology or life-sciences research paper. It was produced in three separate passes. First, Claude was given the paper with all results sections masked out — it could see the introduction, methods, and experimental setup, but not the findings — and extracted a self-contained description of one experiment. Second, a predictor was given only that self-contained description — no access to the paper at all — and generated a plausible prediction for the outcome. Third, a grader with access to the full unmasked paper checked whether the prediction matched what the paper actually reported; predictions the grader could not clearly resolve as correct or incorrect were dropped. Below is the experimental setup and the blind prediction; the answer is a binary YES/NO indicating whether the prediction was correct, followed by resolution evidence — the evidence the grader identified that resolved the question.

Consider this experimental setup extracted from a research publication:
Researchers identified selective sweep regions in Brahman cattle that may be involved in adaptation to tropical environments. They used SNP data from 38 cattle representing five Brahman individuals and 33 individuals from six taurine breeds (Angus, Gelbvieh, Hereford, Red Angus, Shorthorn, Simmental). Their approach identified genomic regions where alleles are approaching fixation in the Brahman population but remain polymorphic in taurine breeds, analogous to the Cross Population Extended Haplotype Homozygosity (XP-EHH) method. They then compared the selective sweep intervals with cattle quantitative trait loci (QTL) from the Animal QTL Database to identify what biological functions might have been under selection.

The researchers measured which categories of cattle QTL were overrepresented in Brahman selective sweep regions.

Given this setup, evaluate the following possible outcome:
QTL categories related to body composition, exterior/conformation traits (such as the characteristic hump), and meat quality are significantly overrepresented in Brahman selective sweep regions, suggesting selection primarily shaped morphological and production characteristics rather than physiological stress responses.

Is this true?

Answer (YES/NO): NO